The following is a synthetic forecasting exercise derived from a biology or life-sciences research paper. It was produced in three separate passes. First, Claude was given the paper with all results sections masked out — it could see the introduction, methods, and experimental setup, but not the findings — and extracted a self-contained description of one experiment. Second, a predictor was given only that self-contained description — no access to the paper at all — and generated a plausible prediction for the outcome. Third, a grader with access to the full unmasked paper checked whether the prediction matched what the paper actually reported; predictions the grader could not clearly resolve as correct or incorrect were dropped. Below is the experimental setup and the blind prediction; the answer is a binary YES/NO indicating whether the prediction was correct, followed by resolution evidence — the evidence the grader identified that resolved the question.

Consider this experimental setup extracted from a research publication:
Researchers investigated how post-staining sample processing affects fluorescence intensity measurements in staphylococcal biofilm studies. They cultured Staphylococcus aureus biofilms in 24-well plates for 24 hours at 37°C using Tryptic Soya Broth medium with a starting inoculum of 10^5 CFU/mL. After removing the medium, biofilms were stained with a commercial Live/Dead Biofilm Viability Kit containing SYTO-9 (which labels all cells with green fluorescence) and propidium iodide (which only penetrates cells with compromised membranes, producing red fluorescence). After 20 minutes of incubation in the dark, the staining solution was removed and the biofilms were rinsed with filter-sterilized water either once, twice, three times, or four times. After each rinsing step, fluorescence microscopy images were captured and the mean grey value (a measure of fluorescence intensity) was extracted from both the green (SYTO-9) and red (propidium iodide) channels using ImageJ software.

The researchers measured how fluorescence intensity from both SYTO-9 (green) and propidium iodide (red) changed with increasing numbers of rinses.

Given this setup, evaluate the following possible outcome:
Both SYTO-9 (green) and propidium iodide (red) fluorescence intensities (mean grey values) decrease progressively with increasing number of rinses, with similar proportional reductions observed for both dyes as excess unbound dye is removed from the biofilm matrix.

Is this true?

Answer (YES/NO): NO